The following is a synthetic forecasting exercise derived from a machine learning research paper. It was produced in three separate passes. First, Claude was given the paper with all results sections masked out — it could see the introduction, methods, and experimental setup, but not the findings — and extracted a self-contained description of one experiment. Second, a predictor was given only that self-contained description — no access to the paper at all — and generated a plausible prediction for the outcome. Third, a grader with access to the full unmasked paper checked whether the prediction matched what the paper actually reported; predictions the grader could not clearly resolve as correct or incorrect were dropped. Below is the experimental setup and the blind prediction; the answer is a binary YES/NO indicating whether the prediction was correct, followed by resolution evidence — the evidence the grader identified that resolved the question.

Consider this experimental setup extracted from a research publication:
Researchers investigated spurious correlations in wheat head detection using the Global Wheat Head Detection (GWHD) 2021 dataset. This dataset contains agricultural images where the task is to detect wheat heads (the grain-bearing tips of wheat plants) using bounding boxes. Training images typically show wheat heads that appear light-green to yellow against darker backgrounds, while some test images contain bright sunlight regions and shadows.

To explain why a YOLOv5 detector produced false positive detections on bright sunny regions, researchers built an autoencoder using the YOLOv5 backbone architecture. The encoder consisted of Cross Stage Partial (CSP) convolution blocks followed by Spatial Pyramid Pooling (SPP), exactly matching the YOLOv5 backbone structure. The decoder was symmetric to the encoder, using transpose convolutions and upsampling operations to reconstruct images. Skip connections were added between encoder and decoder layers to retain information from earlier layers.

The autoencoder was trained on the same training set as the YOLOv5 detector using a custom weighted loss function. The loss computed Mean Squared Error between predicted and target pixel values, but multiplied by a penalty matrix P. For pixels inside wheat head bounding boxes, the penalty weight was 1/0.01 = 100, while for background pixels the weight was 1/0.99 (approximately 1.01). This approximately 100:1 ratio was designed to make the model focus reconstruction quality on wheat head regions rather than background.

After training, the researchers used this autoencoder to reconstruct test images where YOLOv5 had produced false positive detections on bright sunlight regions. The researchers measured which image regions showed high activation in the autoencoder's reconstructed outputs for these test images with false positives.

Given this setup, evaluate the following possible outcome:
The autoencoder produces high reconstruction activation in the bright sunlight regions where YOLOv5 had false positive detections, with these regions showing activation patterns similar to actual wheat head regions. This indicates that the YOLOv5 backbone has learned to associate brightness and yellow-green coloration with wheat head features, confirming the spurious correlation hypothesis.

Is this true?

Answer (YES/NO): YES